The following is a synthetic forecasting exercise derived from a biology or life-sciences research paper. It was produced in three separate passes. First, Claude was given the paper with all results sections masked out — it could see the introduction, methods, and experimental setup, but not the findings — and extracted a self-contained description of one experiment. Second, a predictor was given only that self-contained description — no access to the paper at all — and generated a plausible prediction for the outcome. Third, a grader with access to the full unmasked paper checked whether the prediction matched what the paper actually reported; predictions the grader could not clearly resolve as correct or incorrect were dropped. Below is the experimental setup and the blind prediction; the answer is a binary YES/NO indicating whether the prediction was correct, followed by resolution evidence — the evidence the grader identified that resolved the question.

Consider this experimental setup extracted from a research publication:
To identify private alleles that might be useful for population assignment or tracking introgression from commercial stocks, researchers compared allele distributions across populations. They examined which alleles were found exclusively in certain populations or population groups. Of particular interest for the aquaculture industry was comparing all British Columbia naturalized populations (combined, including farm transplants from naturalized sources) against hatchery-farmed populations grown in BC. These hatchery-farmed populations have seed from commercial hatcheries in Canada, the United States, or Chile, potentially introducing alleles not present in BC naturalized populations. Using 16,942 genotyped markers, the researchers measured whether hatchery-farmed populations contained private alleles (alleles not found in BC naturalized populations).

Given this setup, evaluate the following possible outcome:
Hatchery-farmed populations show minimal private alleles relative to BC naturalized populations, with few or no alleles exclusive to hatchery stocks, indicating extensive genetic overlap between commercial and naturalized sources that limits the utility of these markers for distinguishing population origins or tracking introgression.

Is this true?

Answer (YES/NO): NO